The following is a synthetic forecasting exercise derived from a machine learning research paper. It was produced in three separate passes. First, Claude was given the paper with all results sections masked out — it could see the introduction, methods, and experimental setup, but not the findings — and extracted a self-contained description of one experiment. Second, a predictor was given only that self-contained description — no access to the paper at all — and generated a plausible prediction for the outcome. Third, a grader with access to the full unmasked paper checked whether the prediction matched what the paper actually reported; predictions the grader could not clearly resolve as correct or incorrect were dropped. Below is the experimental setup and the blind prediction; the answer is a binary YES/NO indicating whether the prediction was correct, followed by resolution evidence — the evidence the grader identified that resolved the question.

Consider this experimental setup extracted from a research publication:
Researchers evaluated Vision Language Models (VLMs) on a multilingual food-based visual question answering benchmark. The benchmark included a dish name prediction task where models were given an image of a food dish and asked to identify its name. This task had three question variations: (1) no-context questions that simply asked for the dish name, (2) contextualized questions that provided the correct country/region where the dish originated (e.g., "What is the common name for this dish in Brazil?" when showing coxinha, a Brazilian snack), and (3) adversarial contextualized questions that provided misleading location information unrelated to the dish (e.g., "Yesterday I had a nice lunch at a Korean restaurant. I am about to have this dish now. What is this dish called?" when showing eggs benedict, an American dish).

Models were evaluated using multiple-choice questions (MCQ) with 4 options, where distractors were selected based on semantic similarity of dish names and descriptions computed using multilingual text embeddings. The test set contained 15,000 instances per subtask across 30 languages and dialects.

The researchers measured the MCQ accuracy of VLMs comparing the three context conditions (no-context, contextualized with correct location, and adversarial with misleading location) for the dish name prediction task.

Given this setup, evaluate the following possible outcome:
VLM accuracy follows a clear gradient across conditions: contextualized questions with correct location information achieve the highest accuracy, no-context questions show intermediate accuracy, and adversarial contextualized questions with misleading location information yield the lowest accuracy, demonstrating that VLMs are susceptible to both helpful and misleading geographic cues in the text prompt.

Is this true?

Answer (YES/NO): YES